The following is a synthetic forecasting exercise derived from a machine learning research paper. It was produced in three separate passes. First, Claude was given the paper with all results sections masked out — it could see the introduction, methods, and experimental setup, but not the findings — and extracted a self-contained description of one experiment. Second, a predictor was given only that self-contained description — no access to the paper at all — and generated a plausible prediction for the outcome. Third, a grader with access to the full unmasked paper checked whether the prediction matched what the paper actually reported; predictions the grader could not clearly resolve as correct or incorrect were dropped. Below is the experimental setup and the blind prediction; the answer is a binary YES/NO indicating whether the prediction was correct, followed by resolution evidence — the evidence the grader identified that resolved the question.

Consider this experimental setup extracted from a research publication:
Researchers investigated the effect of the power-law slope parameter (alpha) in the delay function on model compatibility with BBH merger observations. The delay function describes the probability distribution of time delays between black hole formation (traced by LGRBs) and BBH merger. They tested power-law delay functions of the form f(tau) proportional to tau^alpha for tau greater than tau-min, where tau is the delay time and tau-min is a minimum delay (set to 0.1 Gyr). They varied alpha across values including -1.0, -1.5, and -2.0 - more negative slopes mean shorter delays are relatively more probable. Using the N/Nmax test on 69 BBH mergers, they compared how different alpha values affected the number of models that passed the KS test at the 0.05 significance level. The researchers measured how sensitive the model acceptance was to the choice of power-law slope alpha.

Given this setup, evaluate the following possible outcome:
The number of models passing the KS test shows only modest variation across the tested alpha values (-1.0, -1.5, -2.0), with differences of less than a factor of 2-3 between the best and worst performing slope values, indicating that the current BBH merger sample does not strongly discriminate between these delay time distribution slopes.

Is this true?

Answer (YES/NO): YES